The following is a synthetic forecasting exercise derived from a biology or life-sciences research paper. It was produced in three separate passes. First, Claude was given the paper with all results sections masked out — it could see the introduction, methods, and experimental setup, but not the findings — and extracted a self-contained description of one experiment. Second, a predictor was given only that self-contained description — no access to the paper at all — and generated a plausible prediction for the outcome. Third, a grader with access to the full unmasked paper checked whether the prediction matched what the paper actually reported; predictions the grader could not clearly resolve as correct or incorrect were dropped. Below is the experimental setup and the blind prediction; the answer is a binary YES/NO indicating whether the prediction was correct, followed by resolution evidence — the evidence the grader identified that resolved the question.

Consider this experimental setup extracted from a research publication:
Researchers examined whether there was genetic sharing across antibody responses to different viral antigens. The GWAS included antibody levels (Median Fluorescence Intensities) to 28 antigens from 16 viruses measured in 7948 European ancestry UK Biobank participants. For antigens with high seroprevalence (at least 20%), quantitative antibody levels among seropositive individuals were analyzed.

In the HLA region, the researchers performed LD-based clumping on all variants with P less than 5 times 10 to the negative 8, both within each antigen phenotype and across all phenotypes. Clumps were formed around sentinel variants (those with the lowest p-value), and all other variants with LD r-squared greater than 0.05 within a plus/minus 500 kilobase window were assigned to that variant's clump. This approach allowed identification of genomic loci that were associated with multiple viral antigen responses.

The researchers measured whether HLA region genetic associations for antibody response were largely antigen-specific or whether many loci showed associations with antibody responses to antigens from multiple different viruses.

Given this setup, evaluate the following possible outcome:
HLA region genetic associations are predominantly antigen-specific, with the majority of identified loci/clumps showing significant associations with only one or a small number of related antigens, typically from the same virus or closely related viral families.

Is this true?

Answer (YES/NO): NO